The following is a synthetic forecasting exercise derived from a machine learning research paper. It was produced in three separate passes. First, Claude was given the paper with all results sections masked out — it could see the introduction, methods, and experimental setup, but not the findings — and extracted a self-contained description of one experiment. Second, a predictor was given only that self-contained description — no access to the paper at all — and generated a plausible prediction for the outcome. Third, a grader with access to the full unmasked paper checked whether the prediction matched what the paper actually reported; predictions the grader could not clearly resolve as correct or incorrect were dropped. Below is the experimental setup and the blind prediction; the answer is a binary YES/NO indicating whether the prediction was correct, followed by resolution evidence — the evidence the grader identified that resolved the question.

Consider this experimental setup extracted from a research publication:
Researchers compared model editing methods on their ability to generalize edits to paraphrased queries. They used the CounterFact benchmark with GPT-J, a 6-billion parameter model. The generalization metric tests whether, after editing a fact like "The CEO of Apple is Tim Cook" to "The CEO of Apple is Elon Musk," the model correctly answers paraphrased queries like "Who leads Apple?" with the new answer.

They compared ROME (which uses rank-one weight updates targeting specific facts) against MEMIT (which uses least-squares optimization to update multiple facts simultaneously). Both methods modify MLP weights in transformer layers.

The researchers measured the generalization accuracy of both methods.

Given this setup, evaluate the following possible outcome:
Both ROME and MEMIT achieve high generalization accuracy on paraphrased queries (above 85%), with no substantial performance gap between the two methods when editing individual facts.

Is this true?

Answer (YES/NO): NO